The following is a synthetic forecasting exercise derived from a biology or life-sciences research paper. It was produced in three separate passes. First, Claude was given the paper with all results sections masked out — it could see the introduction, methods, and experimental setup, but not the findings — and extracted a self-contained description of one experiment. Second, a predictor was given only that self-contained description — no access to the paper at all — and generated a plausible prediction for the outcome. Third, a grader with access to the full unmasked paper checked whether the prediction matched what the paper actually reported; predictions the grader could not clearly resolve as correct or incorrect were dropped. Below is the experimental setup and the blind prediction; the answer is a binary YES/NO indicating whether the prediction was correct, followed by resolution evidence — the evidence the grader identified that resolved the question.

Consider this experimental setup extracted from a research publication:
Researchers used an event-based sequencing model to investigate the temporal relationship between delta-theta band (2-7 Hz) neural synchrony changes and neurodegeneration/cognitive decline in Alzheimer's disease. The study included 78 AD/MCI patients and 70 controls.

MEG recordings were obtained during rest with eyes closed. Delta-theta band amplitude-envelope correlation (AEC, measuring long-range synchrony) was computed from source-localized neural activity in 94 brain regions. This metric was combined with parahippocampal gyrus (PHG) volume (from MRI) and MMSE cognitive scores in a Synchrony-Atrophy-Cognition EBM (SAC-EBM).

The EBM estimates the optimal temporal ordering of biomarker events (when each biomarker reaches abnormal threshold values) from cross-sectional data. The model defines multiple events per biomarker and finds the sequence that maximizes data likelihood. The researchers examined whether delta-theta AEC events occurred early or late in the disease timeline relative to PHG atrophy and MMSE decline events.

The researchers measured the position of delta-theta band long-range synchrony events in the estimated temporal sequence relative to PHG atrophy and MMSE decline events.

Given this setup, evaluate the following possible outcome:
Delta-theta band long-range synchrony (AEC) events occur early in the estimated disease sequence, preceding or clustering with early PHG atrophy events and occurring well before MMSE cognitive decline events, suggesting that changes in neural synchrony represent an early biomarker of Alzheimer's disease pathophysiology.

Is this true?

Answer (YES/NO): NO